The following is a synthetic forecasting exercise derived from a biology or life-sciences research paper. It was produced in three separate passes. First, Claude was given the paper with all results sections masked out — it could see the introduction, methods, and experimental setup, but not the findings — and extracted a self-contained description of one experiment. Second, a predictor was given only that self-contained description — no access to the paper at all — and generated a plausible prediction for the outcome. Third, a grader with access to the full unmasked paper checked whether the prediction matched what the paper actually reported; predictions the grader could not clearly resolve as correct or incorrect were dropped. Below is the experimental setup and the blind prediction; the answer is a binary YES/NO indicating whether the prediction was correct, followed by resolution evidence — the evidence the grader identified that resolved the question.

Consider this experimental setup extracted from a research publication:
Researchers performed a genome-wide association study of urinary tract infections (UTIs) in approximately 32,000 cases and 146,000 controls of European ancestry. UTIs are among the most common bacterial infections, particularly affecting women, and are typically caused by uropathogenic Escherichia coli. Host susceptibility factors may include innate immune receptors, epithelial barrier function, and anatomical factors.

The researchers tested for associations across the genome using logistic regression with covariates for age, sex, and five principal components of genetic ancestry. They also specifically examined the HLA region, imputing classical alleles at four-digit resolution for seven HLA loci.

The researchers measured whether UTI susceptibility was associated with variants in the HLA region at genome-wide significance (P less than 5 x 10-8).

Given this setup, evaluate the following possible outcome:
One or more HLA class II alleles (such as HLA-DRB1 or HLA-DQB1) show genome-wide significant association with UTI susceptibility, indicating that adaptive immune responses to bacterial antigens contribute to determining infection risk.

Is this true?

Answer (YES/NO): NO